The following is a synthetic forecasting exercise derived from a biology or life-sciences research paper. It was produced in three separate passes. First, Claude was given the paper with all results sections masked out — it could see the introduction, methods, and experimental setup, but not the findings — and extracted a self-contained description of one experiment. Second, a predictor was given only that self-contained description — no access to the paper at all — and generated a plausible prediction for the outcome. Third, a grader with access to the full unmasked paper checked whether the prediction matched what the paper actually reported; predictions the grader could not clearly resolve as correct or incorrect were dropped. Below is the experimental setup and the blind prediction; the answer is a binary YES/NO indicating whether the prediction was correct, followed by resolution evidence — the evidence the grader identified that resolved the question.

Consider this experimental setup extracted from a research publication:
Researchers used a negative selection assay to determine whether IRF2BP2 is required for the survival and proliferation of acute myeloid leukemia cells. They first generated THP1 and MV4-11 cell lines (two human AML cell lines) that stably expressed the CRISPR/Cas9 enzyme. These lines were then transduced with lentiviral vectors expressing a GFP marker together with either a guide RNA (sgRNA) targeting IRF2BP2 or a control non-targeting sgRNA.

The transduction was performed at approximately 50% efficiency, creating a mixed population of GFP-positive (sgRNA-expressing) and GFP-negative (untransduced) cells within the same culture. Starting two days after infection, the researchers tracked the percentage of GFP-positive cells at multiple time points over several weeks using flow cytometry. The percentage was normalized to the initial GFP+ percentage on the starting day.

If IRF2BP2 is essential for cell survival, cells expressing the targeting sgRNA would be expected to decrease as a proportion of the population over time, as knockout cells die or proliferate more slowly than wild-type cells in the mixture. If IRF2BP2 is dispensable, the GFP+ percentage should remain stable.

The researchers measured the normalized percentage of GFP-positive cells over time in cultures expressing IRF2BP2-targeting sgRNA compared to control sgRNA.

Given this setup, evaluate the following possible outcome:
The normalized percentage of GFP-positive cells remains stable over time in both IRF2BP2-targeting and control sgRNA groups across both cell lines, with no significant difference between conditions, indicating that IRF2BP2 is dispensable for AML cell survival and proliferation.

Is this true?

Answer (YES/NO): NO